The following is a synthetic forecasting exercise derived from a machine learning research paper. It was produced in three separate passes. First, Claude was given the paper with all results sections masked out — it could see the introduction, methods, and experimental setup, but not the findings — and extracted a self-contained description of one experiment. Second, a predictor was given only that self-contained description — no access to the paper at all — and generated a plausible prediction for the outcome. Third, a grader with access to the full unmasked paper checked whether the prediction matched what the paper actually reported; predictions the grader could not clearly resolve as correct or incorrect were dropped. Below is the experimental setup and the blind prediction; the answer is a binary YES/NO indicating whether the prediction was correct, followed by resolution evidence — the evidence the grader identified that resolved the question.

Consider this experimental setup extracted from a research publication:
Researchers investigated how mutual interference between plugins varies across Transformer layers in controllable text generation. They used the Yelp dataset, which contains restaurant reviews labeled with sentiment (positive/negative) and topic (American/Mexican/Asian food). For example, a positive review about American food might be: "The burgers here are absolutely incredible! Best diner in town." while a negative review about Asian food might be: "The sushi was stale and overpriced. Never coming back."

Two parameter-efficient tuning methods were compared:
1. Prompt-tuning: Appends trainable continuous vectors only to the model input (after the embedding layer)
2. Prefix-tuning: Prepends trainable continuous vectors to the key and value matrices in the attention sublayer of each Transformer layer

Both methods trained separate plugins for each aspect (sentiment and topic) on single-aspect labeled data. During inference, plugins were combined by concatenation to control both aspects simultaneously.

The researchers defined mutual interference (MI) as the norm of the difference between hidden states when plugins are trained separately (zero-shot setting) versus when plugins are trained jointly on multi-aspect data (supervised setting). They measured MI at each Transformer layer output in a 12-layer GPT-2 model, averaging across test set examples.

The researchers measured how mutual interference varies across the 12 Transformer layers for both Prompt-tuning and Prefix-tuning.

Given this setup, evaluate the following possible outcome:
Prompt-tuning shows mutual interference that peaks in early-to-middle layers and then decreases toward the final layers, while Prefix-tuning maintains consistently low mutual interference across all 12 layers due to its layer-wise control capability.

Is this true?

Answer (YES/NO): NO